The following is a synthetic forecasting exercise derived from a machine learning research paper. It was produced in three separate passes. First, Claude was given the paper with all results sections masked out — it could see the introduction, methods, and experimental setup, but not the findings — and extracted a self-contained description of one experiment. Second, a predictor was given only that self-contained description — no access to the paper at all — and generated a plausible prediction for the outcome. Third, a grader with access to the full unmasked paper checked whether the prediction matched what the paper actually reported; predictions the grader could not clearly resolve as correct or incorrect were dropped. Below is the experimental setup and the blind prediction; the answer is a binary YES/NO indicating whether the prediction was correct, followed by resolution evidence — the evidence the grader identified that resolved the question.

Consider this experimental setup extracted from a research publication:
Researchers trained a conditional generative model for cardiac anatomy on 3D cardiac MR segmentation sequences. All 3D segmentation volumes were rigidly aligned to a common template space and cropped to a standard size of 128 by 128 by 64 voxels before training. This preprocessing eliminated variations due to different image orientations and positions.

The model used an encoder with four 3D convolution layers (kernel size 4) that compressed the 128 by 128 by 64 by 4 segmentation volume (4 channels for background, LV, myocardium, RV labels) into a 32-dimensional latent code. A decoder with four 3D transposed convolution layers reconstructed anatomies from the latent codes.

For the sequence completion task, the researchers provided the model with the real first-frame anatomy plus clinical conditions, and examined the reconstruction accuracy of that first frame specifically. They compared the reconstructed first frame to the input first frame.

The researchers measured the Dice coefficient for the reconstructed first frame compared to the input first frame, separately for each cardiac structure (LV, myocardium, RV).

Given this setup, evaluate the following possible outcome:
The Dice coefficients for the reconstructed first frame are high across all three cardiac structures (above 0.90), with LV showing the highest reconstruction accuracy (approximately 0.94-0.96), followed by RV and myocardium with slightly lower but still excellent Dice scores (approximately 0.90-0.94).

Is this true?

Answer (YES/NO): NO